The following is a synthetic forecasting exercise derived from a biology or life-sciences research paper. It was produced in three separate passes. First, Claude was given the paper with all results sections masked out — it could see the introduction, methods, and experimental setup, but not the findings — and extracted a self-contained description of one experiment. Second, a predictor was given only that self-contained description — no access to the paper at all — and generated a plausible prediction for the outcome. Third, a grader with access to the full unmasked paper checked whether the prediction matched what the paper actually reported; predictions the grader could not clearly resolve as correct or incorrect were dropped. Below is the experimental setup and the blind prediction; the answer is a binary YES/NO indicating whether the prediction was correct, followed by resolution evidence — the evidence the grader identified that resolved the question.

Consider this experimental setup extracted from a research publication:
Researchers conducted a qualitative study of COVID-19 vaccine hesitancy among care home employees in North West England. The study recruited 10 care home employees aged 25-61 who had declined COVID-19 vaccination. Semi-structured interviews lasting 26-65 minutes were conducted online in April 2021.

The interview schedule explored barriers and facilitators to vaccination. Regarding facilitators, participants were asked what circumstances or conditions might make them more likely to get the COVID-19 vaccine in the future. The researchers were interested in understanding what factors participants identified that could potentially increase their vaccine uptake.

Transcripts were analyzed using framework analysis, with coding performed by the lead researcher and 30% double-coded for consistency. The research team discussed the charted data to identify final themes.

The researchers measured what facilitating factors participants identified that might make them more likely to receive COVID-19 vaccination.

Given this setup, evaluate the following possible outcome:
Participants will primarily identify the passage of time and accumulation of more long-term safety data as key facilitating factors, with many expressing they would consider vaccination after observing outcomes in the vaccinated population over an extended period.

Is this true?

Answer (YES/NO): NO